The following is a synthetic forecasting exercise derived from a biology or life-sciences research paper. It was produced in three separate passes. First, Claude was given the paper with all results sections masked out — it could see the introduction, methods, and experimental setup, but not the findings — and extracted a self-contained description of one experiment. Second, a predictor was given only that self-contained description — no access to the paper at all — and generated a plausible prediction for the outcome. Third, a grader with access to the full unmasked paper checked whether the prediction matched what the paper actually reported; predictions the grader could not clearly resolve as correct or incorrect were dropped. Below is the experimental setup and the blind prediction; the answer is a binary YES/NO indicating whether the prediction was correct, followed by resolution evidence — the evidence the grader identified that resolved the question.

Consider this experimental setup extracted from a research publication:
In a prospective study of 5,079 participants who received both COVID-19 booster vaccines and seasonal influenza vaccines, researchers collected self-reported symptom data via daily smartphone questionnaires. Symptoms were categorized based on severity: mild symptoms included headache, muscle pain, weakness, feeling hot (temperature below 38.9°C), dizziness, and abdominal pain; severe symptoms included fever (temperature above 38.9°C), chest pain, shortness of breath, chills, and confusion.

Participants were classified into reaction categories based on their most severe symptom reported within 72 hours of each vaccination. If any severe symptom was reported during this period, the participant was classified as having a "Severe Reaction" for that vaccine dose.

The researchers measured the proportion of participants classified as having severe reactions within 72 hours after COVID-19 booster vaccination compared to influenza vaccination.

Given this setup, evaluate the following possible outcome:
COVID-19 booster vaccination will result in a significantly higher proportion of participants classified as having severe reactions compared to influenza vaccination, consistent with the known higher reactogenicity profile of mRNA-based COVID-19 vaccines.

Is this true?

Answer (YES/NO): YES